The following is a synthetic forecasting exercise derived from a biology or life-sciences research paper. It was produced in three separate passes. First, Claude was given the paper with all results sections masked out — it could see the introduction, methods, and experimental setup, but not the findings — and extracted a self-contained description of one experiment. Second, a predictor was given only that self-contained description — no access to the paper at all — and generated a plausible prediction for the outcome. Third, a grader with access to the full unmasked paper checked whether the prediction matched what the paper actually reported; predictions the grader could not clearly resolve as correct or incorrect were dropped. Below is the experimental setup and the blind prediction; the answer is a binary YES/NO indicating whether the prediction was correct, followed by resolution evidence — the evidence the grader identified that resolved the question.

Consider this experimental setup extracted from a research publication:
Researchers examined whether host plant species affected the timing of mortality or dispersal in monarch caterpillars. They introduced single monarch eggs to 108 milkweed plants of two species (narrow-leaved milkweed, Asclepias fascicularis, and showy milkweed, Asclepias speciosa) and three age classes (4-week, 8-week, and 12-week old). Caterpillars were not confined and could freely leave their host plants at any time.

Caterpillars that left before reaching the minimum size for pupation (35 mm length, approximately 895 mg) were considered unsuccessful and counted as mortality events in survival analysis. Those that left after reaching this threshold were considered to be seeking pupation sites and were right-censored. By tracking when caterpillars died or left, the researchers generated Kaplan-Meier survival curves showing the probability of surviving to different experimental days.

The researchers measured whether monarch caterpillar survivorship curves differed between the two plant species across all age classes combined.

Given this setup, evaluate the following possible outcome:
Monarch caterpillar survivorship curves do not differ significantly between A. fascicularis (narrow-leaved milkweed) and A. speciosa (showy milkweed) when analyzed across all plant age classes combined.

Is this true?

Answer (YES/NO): NO